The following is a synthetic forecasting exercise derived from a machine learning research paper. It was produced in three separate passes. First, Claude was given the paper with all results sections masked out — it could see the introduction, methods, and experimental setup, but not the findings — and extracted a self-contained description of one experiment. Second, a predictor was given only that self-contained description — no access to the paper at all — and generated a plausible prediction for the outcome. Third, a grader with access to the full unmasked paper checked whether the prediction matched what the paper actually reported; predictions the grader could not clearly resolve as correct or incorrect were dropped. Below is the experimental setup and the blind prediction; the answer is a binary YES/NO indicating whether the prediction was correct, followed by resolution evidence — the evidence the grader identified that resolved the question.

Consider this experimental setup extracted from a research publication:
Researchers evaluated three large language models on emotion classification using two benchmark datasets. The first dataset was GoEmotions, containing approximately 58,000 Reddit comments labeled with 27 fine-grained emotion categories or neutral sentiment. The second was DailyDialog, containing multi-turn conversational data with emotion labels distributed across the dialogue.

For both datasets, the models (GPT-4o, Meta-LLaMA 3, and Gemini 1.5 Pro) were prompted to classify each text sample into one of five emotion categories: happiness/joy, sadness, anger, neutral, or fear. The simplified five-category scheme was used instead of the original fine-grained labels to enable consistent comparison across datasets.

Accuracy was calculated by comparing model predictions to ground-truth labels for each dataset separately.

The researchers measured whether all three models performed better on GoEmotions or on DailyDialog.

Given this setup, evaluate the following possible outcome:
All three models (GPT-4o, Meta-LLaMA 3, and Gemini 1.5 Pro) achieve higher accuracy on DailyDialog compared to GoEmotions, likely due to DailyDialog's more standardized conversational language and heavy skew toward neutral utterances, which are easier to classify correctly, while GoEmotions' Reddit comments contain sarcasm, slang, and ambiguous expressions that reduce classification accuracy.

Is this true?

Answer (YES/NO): YES